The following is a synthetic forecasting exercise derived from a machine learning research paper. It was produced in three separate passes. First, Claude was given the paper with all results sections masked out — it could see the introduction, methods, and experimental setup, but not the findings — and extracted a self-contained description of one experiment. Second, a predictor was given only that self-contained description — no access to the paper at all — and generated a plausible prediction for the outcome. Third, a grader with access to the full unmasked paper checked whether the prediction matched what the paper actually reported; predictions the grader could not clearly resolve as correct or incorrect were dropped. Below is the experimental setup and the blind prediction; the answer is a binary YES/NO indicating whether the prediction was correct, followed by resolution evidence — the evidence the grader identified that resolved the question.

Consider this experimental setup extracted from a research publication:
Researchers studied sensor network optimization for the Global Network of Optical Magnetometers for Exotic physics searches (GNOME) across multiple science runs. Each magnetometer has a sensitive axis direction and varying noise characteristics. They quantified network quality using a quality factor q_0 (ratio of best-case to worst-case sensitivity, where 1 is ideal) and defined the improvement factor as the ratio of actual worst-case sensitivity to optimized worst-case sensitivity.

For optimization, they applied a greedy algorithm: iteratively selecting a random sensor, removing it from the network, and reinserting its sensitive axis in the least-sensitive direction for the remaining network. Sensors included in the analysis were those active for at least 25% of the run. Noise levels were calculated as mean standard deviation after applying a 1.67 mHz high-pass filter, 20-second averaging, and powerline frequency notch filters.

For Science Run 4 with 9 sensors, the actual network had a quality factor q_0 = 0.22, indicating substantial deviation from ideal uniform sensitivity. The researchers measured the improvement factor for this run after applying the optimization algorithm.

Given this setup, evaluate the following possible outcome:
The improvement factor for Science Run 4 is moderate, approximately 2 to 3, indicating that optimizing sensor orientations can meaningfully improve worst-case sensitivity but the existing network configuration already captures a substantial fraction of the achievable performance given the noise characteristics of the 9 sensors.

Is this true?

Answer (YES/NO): YES